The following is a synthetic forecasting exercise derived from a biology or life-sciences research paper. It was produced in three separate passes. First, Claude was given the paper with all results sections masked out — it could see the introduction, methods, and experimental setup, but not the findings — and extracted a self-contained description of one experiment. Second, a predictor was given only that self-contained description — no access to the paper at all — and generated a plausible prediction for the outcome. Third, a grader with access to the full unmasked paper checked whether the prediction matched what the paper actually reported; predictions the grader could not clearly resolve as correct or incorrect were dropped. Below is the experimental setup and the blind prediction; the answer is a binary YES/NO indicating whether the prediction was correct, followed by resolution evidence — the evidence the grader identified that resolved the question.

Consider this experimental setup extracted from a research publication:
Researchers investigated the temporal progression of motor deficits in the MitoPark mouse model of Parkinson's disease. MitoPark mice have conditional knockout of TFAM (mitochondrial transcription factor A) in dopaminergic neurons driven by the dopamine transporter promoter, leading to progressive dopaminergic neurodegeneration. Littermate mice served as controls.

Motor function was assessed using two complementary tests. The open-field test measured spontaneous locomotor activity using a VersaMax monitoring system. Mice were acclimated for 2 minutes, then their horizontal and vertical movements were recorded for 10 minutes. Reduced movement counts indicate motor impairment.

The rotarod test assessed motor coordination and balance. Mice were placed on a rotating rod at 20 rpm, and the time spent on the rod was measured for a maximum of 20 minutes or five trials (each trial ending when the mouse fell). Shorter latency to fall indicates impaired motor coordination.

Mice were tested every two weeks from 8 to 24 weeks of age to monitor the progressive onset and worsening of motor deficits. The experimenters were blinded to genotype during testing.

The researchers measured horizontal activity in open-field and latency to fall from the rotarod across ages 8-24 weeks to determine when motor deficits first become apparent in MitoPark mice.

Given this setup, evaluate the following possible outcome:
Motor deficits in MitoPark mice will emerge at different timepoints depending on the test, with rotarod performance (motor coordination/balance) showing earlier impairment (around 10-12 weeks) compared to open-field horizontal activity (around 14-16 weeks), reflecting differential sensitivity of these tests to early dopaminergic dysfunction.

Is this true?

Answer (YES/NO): NO